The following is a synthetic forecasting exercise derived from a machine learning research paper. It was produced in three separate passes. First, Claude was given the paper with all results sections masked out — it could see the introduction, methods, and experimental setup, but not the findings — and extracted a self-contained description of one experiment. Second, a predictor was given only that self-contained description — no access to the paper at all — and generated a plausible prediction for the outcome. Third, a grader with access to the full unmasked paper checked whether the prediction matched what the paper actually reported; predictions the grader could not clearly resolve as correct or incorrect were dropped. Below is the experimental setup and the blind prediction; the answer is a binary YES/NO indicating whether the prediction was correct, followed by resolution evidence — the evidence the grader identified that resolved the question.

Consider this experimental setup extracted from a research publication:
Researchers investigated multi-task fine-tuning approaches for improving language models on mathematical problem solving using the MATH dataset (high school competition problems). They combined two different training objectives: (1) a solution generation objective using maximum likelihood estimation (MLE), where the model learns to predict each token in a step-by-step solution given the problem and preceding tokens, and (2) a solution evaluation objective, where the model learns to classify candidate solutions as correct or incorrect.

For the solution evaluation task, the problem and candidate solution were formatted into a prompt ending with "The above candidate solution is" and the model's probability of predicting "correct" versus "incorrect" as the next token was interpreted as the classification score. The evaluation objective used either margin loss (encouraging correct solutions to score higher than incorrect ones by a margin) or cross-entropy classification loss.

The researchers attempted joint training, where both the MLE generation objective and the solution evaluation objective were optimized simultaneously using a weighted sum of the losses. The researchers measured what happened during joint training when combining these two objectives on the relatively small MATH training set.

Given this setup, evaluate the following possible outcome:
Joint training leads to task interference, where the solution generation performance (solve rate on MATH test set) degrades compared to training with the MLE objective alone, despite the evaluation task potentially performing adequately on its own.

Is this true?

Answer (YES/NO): NO